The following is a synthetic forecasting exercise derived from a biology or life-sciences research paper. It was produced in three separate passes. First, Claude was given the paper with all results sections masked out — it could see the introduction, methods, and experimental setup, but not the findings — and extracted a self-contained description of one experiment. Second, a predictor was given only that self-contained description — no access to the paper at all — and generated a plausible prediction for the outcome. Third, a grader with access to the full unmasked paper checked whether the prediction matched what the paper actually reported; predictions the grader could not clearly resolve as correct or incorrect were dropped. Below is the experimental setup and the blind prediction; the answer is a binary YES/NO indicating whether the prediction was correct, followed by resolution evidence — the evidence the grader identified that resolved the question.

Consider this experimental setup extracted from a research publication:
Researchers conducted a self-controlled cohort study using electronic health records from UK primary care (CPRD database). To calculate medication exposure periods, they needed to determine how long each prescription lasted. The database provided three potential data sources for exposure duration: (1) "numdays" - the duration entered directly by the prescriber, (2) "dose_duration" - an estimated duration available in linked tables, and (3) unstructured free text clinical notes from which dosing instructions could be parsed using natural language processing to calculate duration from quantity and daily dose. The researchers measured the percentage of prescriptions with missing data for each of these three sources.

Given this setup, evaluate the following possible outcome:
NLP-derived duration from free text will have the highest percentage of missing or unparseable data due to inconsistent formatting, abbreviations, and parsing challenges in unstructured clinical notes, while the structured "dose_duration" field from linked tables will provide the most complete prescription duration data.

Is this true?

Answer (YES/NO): NO